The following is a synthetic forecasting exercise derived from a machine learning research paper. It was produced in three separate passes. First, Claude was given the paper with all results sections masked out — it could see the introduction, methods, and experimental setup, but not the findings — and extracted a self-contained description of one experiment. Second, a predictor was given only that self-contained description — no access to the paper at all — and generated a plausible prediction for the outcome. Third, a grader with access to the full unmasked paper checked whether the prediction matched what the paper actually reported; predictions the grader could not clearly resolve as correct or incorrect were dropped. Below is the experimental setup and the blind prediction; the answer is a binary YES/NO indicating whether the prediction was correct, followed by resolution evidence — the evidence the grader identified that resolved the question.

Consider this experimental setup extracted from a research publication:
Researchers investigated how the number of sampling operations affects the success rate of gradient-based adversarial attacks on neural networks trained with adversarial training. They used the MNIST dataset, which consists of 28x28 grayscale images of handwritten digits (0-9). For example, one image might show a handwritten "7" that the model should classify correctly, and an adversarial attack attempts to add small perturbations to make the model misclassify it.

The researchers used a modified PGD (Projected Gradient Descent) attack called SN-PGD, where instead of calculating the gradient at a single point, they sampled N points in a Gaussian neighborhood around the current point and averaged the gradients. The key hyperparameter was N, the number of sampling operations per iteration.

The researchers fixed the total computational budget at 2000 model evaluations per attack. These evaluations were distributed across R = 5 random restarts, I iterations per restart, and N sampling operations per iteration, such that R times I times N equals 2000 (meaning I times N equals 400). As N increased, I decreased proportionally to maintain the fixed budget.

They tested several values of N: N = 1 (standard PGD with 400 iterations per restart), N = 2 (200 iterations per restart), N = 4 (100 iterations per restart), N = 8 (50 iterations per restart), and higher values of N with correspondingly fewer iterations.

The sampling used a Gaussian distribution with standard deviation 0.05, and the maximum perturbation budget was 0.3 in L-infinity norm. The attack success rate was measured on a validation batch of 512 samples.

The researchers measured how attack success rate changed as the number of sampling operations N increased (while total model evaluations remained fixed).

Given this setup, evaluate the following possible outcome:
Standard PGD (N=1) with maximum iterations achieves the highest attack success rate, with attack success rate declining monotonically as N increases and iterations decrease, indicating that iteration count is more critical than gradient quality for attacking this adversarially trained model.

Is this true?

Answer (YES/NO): NO